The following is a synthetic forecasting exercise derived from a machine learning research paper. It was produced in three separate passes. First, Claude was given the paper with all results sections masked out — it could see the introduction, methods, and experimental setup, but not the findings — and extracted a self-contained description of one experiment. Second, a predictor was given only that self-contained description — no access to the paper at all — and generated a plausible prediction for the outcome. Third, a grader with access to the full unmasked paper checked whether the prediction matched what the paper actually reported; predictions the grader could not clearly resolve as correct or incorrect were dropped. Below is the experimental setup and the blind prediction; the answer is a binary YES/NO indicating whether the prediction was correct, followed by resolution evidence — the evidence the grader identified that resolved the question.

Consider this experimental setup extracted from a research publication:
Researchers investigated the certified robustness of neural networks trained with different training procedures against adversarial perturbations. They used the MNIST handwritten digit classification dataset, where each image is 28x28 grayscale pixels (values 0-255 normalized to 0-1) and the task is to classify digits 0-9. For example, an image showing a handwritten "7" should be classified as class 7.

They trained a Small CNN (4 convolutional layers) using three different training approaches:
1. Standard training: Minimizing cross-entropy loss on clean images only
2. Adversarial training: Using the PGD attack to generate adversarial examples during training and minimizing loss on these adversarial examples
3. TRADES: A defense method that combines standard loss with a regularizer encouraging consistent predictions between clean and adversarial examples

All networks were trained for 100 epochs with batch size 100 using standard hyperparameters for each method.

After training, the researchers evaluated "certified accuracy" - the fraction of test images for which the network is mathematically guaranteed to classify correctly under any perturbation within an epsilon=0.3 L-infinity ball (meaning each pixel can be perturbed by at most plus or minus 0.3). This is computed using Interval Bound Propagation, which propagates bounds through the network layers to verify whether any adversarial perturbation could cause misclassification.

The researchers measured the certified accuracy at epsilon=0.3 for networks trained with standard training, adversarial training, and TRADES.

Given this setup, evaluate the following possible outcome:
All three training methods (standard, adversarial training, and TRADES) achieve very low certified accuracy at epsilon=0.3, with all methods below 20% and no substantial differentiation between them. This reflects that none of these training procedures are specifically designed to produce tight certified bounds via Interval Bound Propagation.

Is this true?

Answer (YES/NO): YES